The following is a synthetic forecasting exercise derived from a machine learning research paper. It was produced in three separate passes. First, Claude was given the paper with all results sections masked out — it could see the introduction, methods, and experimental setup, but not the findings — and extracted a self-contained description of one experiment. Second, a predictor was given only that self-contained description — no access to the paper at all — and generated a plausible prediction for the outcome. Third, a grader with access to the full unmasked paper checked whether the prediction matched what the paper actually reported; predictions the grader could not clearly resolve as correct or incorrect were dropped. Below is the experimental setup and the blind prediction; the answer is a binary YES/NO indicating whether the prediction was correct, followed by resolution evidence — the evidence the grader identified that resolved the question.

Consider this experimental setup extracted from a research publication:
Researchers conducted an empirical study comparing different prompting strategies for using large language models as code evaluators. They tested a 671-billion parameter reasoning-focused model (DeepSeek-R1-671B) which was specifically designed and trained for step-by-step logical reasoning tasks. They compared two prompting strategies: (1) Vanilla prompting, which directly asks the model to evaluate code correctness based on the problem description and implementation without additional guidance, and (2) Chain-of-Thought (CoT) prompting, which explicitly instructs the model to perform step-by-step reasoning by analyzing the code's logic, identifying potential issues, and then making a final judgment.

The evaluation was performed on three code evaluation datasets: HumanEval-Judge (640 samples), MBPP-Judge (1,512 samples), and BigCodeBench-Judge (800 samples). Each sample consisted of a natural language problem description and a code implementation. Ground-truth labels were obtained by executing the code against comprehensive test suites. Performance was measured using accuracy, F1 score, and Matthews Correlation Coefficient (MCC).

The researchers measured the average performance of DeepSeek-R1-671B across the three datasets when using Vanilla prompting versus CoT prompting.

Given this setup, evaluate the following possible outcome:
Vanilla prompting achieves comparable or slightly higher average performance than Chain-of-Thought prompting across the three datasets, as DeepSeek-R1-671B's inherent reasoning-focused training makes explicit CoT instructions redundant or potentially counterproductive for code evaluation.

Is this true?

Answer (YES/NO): YES